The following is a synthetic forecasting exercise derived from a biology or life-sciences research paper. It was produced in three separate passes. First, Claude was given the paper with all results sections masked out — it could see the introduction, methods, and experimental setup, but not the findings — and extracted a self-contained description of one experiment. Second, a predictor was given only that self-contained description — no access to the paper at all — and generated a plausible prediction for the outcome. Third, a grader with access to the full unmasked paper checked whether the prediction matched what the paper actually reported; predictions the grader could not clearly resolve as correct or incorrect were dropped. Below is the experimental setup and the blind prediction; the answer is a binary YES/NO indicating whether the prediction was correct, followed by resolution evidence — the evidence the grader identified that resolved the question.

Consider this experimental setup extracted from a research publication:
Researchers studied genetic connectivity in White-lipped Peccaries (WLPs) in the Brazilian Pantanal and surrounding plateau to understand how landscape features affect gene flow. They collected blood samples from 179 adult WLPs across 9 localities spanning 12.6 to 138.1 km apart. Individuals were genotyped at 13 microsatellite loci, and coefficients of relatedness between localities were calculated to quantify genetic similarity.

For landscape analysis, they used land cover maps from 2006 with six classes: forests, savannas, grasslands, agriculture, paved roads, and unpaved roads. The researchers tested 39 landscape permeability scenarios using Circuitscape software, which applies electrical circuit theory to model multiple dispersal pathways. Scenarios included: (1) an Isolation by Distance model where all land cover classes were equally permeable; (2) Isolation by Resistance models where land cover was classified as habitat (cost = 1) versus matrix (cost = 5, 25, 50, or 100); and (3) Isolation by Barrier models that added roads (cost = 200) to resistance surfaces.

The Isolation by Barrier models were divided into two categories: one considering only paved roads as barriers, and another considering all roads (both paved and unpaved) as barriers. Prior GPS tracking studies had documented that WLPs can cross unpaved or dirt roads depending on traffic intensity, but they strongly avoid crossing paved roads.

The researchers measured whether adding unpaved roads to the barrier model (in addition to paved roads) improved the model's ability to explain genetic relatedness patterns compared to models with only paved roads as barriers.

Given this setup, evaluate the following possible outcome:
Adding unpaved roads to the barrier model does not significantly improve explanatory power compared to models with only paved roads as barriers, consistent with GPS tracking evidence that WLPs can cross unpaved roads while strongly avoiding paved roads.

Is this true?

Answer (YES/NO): NO